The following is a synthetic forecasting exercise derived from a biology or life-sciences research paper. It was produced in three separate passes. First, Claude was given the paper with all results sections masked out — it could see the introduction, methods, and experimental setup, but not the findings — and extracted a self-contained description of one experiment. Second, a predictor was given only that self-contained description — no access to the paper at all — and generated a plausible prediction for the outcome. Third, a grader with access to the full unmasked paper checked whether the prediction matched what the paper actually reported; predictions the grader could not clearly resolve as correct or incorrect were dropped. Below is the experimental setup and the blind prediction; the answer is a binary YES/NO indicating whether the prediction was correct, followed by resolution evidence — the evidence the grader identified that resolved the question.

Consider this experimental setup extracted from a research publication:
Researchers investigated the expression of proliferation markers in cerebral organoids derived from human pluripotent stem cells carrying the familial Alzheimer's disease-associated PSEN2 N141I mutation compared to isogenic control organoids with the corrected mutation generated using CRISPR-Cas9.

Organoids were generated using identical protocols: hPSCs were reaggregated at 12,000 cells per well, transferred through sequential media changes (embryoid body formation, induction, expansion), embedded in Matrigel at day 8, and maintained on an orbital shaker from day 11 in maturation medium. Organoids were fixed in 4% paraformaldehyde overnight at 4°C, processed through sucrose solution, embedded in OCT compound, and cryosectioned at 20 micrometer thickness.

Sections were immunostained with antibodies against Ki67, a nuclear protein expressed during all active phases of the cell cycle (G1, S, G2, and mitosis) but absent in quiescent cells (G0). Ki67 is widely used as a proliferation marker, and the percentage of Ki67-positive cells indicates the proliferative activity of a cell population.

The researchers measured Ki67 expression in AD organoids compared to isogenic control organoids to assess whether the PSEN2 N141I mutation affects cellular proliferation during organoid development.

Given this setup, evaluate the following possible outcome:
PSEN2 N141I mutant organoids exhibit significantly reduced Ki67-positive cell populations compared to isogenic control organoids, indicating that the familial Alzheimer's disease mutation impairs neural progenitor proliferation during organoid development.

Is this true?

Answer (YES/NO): NO